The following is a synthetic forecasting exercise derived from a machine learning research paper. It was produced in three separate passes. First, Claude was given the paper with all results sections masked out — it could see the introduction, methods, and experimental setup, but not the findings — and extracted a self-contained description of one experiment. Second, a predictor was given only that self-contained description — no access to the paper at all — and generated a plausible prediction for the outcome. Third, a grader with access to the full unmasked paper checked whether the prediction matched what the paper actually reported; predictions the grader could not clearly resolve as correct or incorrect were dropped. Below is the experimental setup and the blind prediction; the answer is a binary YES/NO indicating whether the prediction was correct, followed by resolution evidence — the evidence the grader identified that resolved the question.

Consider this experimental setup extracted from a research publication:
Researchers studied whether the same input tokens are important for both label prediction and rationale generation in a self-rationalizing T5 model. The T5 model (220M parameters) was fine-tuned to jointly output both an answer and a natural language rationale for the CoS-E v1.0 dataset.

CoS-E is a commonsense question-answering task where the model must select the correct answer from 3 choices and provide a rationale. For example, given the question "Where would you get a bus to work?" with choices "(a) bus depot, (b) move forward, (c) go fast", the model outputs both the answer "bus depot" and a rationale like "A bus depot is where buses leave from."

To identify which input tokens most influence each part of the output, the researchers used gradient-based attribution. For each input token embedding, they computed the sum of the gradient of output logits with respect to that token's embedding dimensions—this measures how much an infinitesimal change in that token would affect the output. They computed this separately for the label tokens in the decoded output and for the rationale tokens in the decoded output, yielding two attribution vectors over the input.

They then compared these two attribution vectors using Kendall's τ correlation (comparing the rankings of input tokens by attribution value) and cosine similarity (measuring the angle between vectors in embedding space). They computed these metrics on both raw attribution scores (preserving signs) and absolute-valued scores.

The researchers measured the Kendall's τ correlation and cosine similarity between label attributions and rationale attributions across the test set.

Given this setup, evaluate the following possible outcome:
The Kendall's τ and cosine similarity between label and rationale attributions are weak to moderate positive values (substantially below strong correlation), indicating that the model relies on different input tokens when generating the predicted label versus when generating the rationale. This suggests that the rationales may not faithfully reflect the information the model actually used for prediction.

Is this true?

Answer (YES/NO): NO